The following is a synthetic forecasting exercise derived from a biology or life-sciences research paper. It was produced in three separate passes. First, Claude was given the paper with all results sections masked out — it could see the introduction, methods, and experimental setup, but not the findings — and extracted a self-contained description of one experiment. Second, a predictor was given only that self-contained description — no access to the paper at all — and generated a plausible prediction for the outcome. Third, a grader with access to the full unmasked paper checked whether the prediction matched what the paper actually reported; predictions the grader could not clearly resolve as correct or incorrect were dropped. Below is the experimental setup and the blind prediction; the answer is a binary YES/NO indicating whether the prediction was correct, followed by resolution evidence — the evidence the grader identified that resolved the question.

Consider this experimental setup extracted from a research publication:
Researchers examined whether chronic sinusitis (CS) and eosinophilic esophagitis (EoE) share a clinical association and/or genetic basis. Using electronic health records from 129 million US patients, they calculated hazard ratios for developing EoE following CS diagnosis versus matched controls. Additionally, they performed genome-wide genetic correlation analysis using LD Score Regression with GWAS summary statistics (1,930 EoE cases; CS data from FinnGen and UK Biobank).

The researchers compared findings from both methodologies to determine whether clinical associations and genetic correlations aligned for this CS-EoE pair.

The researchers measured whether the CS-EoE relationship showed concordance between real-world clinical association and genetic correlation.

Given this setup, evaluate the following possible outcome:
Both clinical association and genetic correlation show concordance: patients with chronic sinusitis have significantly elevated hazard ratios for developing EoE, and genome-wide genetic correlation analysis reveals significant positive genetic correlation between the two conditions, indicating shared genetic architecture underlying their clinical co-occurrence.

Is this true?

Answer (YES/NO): NO